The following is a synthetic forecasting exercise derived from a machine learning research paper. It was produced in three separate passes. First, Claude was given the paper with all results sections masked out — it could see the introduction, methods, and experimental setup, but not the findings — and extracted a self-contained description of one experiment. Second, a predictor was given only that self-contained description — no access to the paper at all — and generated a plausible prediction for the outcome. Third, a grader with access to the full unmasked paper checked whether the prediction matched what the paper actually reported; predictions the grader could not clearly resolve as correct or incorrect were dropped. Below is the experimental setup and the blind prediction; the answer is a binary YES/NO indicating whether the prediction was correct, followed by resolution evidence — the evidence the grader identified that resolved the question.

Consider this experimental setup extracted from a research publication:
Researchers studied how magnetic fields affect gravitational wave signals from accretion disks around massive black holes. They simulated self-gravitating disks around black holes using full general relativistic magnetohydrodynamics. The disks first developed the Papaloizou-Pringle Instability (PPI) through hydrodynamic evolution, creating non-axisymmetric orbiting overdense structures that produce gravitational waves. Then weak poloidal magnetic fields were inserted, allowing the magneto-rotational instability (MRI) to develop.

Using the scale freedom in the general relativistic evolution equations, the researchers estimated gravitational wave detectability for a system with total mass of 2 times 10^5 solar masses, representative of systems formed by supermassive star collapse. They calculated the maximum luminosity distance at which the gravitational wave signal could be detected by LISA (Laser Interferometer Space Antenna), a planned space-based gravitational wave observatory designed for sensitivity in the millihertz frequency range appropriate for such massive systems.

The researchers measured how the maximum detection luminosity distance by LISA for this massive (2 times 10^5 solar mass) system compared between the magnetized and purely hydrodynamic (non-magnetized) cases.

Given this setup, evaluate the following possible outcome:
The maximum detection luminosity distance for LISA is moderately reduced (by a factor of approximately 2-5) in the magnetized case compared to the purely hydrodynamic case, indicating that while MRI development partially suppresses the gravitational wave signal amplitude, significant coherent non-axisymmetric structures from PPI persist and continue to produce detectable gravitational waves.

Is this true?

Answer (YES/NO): YES